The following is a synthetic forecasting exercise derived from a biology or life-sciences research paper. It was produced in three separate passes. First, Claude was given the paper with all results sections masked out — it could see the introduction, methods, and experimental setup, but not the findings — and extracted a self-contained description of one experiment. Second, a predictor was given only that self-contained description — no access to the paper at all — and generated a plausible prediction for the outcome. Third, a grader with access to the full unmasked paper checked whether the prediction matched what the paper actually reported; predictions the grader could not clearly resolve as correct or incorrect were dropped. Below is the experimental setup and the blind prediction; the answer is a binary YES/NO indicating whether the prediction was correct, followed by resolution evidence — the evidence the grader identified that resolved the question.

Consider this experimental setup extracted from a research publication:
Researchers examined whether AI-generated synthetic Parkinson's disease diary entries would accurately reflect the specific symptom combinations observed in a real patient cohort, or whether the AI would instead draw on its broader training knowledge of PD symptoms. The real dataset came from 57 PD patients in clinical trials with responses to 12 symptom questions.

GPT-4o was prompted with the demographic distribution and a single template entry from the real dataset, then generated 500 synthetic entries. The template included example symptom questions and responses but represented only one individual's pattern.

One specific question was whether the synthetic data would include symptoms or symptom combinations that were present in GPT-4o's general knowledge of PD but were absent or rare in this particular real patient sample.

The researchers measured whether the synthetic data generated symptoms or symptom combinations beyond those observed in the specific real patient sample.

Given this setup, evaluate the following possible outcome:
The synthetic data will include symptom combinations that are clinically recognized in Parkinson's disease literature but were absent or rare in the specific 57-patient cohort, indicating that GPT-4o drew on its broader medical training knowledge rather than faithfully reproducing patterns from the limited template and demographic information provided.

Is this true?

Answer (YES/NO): YES